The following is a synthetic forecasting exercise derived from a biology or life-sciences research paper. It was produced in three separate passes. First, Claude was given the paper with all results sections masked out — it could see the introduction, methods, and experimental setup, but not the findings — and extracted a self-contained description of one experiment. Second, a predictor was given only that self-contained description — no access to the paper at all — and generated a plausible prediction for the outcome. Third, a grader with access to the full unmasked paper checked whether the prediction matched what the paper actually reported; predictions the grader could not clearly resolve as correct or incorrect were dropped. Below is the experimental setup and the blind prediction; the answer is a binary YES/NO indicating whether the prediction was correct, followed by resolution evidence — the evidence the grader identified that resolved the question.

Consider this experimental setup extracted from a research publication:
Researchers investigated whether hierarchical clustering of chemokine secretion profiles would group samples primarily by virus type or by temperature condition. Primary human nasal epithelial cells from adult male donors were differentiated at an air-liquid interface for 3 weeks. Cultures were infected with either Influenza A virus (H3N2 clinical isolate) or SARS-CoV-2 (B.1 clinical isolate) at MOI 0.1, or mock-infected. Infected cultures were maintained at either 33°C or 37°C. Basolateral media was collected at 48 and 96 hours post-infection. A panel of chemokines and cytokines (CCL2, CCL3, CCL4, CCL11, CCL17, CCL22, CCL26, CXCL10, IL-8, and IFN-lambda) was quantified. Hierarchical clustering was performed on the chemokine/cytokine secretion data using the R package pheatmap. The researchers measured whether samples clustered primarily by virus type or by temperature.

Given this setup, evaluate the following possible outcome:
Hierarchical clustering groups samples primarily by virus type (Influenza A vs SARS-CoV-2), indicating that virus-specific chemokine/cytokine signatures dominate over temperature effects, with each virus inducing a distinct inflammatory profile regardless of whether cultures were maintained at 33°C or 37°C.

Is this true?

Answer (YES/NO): NO